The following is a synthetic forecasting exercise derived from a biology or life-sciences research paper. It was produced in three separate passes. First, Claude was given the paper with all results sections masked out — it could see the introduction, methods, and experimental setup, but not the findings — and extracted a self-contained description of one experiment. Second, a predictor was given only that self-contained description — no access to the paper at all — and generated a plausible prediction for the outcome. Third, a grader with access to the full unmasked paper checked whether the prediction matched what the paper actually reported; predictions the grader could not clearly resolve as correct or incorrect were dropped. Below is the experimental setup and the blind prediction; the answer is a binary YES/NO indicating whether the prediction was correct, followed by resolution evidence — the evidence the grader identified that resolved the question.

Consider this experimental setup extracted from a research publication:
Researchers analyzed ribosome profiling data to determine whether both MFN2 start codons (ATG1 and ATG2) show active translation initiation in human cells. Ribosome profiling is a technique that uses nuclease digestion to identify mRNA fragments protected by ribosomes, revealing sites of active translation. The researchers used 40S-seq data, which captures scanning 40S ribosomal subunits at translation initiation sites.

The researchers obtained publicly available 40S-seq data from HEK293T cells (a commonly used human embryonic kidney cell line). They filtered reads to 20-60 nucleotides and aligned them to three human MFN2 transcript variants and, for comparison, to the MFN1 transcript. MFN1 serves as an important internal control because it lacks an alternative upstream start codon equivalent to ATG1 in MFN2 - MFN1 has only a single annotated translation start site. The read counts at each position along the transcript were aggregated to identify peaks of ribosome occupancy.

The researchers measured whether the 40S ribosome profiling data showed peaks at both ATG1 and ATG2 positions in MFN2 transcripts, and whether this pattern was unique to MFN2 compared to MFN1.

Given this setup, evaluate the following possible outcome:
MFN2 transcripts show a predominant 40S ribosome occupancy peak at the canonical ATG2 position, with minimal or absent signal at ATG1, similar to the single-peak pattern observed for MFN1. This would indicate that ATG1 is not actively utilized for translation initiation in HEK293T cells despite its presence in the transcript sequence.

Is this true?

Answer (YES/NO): NO